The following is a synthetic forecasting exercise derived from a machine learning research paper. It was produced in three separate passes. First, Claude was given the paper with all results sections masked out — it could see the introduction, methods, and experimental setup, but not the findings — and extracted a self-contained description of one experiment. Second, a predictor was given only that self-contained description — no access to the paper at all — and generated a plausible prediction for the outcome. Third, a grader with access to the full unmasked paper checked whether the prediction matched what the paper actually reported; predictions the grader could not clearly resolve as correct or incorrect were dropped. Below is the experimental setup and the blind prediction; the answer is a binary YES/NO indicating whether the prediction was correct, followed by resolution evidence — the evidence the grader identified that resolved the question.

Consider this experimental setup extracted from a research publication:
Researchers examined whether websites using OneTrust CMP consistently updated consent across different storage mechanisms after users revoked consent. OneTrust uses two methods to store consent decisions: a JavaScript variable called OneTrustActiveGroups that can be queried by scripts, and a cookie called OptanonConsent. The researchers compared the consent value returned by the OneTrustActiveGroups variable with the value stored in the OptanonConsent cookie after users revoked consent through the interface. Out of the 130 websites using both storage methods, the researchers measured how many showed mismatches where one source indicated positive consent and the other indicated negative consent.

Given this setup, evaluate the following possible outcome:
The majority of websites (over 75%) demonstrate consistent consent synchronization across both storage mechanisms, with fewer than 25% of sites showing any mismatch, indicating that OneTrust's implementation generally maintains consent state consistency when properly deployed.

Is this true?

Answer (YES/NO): YES